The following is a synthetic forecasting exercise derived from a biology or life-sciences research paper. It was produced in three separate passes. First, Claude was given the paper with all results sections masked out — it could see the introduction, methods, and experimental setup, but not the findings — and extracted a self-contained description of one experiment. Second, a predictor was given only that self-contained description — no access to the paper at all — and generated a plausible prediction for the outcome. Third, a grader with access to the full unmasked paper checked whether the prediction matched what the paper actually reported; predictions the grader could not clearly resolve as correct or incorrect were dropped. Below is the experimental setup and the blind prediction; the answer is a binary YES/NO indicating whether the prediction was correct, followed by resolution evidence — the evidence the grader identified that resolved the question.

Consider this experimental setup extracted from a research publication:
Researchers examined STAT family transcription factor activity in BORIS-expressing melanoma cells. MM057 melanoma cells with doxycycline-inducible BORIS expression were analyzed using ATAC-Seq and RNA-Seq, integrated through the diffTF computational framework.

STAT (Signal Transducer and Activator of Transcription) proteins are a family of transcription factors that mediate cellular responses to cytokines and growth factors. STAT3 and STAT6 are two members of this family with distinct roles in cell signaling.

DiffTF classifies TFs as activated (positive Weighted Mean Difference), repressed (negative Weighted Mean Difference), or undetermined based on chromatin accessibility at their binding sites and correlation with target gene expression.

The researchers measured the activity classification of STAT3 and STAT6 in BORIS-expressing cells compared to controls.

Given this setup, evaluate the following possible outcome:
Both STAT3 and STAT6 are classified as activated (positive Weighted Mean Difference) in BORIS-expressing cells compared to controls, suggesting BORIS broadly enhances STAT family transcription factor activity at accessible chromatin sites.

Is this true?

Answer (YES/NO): NO